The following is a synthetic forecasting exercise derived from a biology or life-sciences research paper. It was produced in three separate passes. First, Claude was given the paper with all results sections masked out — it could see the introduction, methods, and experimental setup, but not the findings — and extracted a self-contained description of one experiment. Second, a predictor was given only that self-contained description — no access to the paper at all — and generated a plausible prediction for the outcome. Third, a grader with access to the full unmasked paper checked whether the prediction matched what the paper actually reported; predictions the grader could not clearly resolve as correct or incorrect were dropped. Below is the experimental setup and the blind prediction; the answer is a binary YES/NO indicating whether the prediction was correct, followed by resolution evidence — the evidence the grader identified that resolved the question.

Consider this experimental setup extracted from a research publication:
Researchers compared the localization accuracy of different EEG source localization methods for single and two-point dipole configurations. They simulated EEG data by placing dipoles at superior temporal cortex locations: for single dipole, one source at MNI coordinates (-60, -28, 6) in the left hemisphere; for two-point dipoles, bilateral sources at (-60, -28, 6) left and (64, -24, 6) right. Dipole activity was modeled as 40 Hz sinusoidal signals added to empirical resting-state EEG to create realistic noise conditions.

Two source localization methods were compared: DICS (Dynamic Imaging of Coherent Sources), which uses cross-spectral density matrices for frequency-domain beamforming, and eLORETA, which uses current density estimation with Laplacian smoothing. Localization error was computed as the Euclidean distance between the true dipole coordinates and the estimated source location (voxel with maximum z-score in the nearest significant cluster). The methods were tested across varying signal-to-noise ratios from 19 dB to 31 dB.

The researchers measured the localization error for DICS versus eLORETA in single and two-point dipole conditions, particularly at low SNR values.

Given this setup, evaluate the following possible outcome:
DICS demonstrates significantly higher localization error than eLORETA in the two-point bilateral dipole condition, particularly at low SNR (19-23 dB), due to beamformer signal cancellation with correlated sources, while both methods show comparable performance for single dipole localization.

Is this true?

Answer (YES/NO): NO